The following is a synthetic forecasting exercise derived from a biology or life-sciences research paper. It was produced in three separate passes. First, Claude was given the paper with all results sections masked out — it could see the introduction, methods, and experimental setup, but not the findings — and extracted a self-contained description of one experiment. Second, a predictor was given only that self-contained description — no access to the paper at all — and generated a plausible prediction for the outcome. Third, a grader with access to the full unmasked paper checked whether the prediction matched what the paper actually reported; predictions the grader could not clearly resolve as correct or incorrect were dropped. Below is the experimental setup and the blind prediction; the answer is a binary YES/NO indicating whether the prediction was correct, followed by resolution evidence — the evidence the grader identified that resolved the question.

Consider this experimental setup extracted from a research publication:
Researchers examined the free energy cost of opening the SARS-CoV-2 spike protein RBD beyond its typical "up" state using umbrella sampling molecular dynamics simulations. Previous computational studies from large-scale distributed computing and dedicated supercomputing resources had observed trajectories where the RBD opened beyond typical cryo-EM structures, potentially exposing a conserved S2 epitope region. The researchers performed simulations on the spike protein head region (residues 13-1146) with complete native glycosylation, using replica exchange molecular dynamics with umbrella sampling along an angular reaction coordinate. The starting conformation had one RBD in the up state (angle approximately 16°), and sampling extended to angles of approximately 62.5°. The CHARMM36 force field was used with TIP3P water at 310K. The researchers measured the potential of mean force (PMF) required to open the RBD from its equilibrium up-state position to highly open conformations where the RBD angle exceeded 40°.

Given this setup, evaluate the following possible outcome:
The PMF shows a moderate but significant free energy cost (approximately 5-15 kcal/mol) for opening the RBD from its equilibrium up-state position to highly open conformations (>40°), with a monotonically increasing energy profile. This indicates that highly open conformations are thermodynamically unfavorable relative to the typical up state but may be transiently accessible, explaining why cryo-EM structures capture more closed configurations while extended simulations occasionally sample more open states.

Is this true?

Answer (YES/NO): NO